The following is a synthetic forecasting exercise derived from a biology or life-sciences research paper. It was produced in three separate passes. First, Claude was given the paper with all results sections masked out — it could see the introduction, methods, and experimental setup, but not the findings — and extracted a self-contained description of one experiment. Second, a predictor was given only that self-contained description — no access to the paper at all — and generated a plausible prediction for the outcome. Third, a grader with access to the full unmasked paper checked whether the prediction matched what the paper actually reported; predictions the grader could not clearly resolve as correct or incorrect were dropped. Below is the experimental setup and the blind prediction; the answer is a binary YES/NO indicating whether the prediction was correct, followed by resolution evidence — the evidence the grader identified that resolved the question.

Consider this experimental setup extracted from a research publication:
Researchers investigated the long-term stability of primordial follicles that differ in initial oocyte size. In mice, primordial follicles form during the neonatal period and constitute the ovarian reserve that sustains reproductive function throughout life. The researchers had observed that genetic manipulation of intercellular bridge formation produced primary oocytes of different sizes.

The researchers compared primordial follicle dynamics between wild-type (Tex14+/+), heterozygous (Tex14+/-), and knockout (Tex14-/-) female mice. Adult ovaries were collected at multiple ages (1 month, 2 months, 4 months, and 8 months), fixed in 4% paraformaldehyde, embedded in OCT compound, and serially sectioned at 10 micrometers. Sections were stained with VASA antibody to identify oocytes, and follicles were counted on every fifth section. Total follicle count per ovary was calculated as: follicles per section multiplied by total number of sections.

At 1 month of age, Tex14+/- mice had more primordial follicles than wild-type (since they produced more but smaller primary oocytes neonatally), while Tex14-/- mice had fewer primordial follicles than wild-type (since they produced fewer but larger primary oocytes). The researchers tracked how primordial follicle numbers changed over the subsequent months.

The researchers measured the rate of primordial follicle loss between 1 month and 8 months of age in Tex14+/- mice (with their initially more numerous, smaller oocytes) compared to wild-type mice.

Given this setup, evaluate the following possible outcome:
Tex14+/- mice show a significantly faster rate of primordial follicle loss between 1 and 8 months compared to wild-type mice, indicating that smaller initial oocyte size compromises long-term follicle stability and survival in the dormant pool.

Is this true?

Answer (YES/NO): YES